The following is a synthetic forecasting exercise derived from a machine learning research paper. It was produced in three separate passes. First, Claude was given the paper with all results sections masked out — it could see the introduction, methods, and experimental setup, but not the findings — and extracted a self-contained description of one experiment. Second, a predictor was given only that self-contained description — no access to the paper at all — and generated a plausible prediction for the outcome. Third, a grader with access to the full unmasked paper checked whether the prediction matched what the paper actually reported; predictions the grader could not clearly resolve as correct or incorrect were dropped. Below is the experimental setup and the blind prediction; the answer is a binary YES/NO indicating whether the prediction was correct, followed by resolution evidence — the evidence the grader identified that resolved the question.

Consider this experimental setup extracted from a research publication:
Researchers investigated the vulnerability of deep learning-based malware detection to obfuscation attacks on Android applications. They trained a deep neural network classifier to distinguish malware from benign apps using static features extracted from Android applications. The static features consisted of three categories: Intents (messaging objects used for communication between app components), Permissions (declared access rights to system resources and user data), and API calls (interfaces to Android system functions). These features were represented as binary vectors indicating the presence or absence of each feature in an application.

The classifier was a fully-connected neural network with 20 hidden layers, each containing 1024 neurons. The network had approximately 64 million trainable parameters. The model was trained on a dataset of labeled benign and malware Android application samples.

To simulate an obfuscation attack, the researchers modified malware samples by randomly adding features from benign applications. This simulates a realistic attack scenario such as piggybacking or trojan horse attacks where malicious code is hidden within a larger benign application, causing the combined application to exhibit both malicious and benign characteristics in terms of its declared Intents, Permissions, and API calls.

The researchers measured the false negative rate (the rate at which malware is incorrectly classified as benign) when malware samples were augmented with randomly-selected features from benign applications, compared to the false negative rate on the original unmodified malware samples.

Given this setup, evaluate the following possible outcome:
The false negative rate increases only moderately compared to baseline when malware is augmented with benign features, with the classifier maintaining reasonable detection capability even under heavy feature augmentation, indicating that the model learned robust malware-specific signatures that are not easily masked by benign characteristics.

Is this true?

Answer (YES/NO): NO